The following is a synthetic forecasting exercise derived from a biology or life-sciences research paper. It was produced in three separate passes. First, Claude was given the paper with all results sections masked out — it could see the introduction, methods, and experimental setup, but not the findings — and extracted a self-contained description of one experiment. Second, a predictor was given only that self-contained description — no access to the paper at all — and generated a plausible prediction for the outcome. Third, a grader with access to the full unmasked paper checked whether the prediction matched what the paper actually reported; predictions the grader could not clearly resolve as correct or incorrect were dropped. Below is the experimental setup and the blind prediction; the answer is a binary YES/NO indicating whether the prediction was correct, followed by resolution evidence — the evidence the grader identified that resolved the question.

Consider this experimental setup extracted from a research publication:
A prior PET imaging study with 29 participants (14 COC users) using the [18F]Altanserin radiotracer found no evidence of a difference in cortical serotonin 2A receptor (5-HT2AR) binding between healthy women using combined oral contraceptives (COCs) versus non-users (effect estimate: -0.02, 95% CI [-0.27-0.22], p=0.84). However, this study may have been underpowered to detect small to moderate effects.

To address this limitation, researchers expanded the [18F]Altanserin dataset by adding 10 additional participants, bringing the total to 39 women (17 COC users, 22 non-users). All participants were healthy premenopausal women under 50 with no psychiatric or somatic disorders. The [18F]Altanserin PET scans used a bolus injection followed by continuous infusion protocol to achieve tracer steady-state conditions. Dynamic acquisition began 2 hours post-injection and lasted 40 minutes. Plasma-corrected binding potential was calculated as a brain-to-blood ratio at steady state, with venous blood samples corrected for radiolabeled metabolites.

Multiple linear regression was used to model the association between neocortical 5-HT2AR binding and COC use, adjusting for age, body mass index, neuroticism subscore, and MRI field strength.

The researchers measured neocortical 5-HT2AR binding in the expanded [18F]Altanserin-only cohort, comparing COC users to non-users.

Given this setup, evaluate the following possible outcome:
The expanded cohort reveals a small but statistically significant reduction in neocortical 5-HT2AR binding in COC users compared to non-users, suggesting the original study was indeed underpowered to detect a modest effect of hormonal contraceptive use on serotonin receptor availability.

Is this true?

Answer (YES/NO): NO